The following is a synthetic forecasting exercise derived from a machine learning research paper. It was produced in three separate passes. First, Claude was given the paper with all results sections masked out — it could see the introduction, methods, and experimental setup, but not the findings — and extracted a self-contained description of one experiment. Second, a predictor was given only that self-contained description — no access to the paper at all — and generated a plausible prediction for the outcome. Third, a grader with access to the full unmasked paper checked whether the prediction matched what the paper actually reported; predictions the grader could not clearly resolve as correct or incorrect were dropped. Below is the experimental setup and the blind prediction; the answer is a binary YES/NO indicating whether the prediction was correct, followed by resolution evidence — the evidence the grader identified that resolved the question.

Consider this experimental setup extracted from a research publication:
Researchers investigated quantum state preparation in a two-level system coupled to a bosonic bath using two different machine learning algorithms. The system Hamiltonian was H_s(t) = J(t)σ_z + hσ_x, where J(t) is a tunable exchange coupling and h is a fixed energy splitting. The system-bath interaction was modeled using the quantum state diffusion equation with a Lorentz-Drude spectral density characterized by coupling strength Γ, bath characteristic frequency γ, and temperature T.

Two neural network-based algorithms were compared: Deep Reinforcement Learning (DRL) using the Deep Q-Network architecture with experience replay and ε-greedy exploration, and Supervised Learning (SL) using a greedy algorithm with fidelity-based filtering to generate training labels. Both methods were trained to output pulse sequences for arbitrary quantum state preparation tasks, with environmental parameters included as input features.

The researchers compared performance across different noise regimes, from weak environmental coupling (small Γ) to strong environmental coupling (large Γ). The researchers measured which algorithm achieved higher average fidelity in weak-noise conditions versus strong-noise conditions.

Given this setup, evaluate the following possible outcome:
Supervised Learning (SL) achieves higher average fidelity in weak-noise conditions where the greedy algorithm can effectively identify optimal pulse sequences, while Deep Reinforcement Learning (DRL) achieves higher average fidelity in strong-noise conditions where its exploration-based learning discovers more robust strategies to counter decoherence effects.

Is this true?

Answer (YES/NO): NO